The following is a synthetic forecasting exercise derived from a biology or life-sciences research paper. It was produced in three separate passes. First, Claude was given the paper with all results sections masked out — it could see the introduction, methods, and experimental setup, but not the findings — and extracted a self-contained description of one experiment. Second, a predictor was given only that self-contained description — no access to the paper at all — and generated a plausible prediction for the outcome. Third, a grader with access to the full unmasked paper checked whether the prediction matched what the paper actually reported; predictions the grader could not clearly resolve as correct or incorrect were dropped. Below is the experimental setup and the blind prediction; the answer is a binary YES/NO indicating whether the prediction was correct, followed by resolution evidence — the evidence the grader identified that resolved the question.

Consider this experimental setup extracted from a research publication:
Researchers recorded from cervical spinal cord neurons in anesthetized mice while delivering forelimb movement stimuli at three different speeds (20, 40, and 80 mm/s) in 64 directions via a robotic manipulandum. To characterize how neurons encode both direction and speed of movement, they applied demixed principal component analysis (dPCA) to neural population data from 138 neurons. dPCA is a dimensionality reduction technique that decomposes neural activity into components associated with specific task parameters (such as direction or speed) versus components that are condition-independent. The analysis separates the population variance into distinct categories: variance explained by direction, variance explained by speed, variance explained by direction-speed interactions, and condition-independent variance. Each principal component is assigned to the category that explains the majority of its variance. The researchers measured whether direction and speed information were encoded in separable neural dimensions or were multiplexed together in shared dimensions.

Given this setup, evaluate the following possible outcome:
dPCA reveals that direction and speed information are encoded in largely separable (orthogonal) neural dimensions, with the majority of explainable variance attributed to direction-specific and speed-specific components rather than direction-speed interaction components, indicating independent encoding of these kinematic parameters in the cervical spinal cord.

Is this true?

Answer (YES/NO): YES